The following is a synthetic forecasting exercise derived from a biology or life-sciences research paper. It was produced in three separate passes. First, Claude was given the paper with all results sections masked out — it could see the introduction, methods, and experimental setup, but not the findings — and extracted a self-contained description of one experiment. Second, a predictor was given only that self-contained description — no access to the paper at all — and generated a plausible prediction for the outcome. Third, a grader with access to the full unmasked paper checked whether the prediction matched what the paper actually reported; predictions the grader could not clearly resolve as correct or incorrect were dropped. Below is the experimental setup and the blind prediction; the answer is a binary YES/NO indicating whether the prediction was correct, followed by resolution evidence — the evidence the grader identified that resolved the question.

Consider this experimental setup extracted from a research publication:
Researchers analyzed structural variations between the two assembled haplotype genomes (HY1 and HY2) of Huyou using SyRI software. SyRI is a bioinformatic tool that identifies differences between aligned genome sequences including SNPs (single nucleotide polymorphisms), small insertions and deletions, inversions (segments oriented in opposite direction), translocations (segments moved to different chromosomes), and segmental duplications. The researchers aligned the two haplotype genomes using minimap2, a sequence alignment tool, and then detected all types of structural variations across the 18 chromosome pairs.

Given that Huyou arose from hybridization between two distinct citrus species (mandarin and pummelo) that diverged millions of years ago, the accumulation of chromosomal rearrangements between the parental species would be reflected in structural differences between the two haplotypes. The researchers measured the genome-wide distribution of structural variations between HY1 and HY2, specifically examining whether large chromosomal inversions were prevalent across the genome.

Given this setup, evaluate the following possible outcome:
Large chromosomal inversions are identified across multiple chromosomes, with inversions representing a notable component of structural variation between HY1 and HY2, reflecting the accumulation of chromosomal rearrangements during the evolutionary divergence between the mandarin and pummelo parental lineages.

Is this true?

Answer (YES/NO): NO